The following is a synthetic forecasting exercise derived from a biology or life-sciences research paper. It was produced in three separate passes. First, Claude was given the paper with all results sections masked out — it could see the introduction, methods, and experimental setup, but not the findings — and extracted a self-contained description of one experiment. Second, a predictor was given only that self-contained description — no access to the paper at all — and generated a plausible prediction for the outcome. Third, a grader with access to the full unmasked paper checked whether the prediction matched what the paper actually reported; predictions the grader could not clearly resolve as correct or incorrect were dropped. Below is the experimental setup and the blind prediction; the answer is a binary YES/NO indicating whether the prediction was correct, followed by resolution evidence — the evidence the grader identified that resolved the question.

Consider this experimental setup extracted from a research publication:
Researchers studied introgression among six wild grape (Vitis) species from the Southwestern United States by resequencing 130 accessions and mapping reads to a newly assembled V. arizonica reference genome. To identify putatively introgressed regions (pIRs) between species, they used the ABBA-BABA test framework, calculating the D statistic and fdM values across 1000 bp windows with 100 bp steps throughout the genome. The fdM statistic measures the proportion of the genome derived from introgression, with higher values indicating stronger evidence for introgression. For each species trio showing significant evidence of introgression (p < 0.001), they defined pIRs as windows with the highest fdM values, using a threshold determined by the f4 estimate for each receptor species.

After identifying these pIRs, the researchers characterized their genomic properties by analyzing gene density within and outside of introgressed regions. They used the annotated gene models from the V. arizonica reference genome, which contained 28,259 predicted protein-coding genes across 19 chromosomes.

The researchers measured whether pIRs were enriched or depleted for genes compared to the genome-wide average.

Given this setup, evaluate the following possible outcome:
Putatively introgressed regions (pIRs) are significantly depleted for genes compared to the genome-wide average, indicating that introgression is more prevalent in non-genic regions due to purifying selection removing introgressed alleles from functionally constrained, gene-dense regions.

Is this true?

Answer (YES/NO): YES